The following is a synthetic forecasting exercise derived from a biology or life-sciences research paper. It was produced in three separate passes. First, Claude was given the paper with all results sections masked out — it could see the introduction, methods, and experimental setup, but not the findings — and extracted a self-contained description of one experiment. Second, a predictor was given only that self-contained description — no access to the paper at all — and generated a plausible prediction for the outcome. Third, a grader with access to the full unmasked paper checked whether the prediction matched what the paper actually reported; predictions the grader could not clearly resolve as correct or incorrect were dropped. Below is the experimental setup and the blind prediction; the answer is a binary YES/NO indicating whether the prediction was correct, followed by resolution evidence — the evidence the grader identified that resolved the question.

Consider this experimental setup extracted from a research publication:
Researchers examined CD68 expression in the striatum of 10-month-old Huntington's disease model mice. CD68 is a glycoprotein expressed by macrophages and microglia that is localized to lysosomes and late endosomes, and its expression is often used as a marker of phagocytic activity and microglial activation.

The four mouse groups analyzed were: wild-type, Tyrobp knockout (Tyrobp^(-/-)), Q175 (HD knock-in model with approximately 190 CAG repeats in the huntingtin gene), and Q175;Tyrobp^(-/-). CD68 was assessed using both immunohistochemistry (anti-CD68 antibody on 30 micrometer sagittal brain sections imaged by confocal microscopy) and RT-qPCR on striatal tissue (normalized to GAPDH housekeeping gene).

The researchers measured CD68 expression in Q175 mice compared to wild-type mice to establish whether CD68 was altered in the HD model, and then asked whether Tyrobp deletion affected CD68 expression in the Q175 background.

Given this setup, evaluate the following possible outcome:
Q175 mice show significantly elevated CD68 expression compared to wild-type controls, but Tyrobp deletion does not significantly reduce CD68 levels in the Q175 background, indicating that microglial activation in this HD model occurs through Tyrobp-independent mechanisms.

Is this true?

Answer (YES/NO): NO